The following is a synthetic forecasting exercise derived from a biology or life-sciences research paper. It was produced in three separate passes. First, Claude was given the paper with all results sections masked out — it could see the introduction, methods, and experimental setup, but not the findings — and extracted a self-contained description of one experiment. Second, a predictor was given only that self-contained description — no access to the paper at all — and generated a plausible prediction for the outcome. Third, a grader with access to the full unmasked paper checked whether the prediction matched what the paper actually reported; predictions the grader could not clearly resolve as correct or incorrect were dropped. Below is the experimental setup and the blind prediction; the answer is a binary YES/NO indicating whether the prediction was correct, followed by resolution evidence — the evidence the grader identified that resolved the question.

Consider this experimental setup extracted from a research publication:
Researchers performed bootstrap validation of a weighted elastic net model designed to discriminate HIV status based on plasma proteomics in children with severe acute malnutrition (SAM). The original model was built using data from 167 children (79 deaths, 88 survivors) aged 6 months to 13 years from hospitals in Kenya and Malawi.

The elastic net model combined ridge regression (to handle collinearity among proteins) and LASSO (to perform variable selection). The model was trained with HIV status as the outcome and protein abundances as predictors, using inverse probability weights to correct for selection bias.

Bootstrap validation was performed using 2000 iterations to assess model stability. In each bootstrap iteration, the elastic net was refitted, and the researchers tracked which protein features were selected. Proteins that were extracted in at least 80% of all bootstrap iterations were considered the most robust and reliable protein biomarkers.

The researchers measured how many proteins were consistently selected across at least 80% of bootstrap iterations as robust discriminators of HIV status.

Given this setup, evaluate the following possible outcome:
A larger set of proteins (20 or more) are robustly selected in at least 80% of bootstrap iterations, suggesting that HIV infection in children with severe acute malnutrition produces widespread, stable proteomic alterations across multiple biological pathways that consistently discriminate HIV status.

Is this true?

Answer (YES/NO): NO